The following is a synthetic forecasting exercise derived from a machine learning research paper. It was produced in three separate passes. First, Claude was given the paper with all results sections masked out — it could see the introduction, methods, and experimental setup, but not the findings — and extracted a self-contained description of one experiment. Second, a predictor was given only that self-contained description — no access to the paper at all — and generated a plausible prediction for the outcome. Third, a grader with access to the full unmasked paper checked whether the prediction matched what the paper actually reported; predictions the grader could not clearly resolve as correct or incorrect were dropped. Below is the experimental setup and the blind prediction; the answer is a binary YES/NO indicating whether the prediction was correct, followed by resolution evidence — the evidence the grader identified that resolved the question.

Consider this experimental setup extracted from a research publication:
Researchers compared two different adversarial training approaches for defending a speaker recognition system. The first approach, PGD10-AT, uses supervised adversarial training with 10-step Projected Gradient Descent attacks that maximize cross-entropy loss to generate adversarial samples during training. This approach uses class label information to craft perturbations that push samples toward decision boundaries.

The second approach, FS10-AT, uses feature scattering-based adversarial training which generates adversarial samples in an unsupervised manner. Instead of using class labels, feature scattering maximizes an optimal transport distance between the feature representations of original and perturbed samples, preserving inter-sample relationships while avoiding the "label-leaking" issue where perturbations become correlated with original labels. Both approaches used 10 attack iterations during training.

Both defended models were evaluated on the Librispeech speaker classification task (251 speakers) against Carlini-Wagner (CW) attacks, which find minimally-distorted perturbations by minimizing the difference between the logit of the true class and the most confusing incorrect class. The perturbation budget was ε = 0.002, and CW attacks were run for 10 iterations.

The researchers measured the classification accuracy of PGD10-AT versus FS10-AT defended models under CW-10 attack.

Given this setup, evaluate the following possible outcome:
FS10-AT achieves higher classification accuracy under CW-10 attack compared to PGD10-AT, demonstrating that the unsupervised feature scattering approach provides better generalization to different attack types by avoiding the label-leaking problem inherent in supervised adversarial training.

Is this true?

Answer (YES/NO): NO